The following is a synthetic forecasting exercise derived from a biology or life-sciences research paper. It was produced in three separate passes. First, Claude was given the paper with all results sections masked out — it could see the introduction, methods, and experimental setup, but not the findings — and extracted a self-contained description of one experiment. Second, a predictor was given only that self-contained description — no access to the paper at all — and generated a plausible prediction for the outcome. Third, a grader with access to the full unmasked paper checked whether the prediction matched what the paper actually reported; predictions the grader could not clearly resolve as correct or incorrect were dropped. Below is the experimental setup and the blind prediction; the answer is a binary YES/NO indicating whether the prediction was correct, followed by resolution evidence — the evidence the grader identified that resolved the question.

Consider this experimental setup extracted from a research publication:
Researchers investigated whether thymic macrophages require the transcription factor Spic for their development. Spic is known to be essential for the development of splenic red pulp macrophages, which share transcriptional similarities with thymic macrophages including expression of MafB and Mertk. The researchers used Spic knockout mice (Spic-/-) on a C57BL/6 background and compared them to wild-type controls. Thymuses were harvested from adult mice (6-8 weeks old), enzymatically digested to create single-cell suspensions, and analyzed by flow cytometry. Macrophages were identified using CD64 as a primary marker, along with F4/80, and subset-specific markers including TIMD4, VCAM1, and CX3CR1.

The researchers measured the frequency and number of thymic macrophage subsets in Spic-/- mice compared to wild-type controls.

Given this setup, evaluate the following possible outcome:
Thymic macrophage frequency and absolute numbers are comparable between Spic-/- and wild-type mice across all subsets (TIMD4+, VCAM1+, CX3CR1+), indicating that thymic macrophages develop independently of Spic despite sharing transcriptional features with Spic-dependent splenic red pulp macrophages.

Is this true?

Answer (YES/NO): YES